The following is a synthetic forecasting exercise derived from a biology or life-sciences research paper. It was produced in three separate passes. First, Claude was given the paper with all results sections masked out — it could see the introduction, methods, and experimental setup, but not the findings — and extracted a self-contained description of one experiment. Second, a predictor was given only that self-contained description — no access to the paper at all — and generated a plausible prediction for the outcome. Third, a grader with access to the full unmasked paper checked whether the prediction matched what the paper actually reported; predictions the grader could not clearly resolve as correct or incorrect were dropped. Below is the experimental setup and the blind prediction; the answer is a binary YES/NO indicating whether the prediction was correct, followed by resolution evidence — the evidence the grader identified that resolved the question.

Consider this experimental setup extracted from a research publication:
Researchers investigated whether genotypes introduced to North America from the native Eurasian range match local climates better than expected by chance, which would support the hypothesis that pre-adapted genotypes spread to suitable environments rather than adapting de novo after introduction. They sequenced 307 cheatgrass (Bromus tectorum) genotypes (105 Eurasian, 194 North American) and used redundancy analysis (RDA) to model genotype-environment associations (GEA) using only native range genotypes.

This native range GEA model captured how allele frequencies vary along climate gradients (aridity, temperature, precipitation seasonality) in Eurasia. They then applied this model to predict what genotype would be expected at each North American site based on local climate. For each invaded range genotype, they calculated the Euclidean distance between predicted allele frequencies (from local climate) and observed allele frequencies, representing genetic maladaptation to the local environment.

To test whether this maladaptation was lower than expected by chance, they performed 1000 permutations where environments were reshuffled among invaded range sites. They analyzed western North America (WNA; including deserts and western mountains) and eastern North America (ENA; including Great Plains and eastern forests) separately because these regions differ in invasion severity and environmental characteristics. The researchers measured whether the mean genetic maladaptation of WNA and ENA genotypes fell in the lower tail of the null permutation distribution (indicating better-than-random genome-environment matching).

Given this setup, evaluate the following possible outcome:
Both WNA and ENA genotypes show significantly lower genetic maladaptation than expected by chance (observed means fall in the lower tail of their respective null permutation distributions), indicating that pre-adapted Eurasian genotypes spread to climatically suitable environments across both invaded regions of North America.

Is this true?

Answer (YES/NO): NO